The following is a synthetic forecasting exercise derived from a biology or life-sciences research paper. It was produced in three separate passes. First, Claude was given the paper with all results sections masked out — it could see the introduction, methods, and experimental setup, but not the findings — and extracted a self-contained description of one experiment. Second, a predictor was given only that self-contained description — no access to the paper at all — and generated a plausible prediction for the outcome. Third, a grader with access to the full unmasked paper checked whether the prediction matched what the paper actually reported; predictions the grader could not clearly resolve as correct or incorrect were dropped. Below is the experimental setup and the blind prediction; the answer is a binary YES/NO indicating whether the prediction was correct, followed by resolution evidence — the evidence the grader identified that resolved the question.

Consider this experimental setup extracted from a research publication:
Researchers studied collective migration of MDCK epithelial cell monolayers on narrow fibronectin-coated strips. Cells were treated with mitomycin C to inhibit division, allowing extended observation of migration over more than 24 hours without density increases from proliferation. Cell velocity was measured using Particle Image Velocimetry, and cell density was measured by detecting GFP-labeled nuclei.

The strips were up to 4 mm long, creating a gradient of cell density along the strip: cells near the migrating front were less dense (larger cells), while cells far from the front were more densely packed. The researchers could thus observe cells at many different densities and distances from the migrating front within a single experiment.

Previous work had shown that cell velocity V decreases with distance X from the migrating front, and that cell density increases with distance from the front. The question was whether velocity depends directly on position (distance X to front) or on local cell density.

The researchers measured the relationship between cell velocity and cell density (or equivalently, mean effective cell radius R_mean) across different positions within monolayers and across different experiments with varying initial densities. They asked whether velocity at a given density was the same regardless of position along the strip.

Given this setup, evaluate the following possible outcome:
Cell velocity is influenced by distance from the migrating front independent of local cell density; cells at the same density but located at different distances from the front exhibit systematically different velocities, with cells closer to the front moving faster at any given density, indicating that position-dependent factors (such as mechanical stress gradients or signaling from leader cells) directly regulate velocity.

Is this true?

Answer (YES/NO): NO